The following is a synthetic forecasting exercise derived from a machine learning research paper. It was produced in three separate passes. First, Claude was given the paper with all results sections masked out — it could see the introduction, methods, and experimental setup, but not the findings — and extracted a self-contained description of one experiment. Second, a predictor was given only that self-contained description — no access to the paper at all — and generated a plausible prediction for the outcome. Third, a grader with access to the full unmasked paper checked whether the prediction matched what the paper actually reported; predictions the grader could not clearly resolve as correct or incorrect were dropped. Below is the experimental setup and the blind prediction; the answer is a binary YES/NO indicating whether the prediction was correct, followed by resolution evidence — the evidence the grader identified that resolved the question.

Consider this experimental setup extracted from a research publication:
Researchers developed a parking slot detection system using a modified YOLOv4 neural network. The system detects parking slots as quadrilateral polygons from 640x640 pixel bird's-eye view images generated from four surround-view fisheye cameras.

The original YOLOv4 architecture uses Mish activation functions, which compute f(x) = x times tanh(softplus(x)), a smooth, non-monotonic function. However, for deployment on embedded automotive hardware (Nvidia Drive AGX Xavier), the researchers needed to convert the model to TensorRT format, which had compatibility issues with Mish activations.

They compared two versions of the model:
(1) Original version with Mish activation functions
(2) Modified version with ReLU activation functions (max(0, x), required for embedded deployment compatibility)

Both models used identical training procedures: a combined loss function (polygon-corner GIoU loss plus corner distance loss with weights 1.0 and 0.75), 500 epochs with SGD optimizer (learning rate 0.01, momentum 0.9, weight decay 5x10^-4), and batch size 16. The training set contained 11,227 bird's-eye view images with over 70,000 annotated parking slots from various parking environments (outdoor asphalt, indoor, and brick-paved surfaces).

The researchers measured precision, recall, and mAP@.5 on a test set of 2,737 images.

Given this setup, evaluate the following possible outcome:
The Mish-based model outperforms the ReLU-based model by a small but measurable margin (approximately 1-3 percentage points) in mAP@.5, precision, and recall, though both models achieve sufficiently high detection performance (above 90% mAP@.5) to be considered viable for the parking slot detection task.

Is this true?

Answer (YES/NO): NO